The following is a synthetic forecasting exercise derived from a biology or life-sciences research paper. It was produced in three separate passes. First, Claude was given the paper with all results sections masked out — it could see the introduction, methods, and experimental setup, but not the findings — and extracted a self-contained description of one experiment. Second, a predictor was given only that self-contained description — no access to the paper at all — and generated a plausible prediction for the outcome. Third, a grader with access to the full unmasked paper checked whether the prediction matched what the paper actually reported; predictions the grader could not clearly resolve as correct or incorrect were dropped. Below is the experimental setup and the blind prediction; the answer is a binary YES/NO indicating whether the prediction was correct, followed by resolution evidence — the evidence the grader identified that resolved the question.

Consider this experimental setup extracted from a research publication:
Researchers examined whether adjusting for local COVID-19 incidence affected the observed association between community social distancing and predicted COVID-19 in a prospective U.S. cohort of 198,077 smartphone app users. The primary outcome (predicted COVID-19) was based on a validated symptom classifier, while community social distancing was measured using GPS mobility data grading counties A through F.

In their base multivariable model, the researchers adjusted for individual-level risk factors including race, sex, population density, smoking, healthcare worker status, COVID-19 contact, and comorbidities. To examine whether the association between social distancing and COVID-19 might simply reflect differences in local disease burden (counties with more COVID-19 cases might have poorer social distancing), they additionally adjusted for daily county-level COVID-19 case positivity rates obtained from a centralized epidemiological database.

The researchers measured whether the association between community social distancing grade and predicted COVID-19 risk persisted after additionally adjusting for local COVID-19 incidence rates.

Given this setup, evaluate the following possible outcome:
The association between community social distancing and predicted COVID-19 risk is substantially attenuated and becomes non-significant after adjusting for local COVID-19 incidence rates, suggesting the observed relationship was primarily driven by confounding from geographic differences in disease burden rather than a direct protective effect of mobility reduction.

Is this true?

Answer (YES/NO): NO